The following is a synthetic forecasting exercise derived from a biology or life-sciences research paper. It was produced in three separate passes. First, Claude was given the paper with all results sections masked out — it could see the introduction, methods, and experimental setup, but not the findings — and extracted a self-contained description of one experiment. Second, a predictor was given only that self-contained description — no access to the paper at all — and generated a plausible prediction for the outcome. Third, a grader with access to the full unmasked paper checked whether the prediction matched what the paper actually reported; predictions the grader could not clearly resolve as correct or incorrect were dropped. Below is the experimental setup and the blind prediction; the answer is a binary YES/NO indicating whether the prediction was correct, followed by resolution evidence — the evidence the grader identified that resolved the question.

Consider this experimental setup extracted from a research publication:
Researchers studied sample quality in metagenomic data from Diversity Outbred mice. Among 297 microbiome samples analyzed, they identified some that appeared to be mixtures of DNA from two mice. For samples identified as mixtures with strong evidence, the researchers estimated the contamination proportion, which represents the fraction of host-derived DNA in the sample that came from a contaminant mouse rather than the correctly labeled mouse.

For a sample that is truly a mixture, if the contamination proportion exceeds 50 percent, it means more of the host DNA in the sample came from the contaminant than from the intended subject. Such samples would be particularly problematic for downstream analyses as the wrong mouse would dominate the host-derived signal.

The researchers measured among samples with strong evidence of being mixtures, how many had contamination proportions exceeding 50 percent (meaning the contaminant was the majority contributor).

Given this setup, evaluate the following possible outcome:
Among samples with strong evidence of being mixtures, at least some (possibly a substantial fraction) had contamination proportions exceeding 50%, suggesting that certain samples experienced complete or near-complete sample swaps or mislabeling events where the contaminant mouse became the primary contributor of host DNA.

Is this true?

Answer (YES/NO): YES